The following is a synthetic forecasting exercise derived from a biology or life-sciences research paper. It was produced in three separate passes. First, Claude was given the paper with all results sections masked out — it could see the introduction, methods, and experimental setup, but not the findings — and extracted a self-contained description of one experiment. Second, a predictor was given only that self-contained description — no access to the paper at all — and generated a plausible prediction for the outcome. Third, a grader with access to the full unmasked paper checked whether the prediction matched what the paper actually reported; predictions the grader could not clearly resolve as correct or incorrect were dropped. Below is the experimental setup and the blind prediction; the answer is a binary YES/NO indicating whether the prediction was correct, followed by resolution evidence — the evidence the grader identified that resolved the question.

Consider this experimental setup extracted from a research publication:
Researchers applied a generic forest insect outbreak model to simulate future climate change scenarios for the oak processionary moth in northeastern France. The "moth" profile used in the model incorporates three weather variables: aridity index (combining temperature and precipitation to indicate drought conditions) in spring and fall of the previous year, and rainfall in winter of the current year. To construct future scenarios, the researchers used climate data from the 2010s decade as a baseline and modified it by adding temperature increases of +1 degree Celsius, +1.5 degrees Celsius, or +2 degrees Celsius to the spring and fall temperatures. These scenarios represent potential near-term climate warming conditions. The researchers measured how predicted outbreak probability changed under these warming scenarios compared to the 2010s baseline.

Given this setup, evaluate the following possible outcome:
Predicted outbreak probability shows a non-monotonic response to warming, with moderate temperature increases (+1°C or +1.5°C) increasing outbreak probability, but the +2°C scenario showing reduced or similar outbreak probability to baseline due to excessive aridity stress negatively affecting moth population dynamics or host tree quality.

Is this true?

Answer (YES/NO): NO